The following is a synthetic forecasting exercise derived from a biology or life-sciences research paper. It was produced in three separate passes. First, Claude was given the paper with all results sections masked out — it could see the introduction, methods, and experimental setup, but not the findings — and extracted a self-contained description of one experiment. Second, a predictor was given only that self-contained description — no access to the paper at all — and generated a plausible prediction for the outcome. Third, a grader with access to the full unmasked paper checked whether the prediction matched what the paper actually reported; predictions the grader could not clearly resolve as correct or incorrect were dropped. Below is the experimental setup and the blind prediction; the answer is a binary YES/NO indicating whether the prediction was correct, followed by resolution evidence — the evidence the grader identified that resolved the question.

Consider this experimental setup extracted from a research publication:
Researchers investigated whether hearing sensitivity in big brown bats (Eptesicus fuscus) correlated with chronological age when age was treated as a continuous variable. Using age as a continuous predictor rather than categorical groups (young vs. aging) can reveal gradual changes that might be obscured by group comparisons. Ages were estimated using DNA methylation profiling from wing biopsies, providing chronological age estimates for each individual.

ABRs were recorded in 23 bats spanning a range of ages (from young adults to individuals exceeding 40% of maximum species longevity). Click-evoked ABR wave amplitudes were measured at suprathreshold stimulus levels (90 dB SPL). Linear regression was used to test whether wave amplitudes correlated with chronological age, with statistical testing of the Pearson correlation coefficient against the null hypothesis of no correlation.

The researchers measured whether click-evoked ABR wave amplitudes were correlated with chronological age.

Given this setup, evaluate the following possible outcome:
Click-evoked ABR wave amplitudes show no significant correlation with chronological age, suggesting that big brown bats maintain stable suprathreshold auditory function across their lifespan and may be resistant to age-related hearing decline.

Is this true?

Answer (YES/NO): YES